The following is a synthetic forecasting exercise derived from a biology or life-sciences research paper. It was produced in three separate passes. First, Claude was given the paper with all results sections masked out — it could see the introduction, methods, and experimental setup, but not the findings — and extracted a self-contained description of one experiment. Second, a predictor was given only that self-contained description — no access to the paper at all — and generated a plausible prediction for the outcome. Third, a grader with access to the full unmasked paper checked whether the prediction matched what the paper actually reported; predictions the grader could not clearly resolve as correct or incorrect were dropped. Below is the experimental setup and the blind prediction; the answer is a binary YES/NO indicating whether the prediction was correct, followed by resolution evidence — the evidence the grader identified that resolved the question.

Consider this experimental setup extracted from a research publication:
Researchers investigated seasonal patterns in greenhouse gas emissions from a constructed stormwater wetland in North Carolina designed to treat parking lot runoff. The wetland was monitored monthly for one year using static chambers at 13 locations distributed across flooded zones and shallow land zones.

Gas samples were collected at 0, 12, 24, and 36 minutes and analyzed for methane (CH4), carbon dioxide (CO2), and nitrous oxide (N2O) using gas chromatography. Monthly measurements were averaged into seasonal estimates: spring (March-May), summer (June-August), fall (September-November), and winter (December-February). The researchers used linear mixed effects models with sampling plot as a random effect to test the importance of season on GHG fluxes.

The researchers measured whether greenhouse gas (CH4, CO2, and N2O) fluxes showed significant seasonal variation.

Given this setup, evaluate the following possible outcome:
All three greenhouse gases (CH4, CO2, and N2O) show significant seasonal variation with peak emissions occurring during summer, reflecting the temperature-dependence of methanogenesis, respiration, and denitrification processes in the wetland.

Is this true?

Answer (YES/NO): NO